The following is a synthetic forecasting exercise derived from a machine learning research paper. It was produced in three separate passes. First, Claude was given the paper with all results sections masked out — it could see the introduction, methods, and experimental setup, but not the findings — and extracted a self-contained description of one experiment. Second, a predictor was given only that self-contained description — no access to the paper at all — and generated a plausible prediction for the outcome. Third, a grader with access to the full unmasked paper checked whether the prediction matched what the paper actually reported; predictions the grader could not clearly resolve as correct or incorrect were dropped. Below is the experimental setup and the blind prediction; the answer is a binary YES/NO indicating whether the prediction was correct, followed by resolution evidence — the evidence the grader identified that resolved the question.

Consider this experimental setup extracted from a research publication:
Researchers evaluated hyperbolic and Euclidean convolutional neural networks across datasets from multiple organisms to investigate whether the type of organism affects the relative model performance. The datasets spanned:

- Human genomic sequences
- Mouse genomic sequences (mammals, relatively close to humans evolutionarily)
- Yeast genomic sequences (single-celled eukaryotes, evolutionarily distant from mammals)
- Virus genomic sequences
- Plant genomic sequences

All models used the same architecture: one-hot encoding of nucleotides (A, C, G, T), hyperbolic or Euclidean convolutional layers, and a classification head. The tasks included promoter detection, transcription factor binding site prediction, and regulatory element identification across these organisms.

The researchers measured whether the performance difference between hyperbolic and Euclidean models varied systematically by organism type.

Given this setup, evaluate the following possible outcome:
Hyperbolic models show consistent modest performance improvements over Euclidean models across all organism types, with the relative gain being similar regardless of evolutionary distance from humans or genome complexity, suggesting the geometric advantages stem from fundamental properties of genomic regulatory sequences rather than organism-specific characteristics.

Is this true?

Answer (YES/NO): NO